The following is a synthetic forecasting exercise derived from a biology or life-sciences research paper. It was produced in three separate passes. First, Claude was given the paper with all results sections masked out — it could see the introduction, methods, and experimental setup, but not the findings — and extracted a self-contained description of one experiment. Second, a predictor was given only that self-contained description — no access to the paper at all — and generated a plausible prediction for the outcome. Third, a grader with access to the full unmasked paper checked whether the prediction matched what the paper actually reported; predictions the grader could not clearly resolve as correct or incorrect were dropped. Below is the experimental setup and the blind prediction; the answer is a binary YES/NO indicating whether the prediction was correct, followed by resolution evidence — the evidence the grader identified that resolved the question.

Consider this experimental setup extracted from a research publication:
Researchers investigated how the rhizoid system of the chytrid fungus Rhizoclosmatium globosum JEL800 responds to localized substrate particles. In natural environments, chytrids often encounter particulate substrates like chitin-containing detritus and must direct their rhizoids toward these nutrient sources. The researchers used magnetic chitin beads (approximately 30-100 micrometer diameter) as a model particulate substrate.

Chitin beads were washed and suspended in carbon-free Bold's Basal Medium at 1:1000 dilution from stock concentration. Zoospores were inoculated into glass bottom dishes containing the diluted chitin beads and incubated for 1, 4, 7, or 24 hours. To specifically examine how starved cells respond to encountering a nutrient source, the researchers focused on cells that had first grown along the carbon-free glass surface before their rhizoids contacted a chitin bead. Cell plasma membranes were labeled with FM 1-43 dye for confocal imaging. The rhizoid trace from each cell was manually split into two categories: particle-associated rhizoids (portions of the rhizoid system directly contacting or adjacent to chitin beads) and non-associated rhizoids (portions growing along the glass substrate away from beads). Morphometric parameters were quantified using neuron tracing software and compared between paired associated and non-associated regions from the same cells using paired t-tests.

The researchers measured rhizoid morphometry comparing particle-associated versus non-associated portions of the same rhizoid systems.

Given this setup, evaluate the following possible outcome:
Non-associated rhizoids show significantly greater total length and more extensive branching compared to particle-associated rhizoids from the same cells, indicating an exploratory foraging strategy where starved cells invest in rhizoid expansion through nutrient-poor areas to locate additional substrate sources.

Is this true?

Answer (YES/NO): NO